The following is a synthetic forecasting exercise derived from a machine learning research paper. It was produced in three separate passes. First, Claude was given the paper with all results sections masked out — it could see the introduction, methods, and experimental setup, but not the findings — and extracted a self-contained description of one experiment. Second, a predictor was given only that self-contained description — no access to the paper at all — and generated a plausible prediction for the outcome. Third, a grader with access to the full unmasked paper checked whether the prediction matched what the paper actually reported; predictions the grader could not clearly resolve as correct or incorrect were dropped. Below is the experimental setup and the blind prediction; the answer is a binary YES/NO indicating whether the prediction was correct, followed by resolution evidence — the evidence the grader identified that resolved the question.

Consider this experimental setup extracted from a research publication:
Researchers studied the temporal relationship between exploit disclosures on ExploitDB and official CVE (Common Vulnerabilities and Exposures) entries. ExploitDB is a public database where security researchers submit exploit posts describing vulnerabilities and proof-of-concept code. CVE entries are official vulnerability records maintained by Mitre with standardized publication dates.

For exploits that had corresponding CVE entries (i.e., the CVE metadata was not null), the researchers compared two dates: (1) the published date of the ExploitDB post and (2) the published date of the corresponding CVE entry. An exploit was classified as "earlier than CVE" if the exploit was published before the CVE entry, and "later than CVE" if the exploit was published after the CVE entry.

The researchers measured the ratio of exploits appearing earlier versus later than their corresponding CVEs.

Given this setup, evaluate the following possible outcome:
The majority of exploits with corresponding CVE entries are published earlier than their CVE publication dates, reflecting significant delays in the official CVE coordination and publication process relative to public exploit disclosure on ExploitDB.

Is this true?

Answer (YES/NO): YES